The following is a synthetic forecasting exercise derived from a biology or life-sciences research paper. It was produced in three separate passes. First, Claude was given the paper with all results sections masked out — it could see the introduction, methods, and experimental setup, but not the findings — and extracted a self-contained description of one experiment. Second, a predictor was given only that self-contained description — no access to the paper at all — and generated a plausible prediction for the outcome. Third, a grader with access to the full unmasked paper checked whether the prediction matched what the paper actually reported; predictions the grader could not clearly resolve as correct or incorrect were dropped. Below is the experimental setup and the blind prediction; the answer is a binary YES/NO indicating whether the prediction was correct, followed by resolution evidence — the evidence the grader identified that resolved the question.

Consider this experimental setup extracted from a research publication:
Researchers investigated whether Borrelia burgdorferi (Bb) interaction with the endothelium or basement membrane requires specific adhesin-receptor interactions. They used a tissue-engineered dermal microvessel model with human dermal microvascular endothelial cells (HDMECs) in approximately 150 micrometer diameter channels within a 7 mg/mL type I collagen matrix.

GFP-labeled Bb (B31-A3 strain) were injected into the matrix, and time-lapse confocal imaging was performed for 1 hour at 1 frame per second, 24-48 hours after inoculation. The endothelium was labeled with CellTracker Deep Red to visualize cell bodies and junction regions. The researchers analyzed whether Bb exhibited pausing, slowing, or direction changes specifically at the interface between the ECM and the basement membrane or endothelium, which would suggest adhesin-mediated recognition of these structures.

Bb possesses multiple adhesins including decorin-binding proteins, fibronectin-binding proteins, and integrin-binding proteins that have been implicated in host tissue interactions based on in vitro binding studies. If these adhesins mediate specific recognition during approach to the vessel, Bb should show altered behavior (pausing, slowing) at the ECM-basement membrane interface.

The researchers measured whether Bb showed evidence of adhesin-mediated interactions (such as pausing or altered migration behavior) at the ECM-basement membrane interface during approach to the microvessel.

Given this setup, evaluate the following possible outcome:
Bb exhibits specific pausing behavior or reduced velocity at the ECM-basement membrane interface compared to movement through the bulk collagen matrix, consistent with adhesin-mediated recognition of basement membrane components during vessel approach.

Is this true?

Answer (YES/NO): NO